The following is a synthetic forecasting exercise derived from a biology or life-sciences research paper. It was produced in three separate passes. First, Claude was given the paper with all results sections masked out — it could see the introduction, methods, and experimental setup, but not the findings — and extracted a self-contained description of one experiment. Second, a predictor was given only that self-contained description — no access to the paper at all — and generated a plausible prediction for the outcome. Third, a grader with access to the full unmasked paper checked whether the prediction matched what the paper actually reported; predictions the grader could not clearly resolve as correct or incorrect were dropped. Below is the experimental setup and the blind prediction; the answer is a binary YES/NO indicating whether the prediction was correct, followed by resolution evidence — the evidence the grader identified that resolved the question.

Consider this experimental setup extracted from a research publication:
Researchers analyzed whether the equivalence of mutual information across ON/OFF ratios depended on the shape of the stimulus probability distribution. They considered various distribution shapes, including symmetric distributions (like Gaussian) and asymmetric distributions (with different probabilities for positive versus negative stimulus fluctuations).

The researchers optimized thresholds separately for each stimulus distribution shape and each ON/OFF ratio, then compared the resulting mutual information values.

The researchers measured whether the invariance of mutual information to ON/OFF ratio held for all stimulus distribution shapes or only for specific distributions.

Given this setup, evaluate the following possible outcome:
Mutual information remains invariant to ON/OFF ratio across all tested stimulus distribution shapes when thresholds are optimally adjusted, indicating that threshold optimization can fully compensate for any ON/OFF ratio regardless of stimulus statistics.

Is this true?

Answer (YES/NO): YES